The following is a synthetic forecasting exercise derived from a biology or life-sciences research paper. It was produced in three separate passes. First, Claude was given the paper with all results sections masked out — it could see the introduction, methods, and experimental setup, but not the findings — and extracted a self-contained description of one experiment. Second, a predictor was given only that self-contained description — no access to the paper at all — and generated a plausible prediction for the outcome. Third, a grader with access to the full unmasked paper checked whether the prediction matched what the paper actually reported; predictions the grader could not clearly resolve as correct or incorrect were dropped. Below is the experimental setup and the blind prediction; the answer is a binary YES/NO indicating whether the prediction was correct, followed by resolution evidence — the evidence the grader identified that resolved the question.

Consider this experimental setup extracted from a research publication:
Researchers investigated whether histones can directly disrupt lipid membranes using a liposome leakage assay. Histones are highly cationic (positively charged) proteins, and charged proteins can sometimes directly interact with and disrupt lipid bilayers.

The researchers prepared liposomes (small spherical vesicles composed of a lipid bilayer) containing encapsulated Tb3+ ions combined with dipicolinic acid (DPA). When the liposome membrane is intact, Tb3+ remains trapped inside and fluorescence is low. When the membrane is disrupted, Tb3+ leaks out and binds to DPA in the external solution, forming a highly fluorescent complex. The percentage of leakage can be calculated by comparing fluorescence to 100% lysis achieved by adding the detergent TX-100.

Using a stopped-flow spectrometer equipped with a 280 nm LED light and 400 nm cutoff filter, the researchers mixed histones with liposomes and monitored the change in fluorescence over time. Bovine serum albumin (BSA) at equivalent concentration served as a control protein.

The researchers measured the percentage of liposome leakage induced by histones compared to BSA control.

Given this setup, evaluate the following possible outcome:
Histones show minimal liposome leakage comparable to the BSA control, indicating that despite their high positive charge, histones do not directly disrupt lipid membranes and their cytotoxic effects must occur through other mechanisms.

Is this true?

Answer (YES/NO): NO